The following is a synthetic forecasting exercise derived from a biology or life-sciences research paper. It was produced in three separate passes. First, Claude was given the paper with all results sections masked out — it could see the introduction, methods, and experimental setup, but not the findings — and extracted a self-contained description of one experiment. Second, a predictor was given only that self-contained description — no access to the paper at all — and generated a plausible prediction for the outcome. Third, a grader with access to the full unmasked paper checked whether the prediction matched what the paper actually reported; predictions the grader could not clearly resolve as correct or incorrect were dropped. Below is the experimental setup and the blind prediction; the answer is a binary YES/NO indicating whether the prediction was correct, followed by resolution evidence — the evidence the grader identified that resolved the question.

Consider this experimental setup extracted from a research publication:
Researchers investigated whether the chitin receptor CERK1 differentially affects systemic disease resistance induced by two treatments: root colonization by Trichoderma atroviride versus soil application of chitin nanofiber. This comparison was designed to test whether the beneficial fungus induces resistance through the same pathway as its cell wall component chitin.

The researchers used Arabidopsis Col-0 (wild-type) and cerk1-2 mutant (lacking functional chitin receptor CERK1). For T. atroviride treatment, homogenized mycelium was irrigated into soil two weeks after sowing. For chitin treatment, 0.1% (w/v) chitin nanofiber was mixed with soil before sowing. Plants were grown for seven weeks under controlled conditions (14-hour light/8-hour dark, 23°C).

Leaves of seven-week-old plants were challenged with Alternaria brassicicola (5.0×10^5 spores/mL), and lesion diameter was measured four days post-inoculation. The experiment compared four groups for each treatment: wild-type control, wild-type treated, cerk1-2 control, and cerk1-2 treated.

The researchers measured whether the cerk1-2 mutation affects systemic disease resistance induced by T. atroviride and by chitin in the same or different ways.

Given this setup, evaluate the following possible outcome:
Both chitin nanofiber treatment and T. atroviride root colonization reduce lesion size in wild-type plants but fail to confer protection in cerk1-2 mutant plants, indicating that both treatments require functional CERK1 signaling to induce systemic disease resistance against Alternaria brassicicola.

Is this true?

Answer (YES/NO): NO